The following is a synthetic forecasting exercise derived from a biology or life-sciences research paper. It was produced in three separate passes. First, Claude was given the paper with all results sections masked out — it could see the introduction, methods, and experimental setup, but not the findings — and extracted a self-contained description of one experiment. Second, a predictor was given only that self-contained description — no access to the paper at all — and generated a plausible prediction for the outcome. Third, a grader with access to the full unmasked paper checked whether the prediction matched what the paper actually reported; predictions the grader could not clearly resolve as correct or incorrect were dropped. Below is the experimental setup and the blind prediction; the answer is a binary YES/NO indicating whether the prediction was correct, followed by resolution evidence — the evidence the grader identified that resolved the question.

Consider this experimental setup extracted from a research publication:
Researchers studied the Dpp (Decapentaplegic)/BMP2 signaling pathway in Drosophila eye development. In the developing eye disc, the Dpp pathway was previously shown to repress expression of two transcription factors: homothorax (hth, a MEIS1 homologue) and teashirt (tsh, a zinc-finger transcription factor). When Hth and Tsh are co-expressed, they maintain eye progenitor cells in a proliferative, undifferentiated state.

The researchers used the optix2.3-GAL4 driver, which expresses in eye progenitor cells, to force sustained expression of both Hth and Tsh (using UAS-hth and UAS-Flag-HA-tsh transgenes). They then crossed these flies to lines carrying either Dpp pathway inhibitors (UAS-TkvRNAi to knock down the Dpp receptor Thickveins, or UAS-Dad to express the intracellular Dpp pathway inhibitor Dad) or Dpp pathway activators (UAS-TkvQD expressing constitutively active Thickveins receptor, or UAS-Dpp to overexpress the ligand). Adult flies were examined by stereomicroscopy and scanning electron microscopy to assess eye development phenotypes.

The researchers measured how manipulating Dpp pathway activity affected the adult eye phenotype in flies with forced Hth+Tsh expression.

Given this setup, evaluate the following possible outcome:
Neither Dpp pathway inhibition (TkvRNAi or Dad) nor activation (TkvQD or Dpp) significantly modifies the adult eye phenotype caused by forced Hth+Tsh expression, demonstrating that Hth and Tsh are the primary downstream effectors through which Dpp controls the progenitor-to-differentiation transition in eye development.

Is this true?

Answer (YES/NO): NO